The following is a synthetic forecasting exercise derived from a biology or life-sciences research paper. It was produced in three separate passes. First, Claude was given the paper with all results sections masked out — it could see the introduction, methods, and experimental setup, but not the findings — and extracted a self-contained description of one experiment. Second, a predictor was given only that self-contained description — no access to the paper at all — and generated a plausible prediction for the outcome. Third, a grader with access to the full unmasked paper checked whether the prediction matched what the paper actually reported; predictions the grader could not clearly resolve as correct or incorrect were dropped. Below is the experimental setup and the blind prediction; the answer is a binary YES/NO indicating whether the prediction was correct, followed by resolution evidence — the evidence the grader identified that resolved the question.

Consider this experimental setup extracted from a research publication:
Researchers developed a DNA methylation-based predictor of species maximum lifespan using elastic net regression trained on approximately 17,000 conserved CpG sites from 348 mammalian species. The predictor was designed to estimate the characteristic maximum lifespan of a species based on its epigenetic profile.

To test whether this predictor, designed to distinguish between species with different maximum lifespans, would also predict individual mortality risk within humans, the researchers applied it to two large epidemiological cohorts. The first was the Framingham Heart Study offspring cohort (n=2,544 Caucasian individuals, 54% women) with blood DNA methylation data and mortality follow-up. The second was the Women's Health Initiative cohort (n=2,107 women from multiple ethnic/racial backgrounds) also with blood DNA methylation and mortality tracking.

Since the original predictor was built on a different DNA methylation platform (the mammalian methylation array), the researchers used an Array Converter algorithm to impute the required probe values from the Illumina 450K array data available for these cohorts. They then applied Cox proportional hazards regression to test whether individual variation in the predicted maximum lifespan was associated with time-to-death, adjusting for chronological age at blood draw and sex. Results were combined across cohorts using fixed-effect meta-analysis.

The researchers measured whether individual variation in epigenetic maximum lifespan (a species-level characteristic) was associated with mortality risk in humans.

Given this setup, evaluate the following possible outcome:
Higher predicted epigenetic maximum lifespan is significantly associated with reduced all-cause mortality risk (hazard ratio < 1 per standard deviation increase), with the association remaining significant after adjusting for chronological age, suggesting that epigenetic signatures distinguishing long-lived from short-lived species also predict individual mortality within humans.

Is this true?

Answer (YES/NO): NO